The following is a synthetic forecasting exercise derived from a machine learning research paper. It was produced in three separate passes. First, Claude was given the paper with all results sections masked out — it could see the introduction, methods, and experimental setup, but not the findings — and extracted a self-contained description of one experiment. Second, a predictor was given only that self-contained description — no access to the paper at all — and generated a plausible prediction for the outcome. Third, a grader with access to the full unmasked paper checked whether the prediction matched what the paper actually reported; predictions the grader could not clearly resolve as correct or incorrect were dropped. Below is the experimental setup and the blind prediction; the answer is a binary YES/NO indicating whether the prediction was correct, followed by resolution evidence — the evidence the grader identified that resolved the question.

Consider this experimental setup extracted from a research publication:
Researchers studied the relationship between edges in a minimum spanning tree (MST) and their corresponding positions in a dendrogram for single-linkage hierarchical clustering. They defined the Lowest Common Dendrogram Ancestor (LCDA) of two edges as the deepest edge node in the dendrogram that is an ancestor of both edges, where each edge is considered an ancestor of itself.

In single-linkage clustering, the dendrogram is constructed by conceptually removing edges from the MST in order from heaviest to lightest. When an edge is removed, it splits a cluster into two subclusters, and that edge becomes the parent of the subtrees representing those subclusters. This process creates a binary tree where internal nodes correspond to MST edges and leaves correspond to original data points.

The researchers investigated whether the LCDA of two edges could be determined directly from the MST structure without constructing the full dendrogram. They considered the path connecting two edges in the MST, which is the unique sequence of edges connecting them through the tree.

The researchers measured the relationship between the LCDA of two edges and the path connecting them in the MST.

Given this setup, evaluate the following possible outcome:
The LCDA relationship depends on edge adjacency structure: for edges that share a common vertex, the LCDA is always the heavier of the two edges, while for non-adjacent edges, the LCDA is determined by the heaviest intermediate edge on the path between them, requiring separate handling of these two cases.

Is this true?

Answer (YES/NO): NO